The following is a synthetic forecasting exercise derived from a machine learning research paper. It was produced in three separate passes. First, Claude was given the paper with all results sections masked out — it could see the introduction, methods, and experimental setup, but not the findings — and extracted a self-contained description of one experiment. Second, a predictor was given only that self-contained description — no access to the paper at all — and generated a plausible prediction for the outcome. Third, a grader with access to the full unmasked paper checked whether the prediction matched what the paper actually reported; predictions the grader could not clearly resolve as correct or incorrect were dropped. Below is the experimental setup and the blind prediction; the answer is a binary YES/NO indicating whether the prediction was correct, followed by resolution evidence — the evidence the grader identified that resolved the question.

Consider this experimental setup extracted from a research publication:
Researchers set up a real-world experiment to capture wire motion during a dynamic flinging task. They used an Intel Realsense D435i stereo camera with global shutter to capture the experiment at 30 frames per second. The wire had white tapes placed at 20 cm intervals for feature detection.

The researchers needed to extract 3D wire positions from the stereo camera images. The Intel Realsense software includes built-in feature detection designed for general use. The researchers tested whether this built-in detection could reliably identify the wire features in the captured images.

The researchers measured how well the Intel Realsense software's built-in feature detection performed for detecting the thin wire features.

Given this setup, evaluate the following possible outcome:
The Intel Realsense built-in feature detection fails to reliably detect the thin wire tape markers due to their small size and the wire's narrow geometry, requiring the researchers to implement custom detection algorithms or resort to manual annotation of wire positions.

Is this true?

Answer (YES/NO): YES